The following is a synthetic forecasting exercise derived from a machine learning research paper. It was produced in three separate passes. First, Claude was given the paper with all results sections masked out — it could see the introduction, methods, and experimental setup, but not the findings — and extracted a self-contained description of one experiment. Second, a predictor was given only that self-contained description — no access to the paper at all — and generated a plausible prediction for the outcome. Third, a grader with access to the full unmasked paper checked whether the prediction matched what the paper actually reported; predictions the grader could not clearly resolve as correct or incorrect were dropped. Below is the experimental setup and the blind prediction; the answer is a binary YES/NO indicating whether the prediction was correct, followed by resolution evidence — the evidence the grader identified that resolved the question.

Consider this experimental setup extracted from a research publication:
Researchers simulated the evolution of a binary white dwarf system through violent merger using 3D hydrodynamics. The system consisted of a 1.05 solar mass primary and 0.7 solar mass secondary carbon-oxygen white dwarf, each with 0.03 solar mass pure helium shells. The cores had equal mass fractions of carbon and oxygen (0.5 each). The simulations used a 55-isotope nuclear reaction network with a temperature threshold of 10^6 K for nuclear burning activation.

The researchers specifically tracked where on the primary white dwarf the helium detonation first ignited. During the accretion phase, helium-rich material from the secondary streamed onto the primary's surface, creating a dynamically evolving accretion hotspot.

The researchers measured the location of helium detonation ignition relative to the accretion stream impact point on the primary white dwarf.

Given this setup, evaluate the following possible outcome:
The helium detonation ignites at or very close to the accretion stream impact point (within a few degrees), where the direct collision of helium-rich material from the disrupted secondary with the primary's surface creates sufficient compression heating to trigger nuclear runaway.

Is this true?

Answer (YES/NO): YES